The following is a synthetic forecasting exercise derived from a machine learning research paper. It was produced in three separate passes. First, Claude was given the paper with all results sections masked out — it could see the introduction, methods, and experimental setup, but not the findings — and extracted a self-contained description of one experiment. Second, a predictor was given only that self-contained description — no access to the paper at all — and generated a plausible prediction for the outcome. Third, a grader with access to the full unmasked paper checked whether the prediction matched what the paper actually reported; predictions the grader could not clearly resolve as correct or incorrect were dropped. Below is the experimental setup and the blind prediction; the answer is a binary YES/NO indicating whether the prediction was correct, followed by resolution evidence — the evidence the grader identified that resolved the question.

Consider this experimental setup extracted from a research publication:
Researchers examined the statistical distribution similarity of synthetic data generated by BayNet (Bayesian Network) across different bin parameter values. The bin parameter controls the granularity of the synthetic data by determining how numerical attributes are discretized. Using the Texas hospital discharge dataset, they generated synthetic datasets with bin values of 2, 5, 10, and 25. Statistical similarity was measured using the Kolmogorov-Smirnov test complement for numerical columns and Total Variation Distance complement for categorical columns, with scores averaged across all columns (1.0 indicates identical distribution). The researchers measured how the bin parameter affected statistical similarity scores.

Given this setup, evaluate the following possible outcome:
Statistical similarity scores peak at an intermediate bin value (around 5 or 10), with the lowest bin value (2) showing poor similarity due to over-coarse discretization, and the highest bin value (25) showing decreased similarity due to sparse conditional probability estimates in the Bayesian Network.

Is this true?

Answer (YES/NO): NO